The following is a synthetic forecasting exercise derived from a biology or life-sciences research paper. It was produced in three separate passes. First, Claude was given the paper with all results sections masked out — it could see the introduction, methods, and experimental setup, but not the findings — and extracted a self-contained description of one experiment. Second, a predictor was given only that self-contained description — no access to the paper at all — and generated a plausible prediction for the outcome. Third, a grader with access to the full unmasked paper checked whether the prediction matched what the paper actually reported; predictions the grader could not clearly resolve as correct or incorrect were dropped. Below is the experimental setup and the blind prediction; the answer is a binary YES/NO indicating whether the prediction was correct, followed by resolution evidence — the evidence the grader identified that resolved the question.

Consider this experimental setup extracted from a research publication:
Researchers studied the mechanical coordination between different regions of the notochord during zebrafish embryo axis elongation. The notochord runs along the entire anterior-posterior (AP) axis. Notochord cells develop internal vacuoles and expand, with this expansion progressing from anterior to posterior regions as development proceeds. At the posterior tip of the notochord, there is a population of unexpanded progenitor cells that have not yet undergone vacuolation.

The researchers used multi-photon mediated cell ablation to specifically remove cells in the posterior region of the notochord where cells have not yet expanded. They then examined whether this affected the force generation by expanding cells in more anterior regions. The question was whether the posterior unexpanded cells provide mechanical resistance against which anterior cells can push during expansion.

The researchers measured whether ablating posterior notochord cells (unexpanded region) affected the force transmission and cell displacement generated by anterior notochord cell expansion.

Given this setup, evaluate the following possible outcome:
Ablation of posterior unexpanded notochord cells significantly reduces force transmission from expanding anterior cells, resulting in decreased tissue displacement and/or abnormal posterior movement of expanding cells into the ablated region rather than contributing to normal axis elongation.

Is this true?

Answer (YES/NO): YES